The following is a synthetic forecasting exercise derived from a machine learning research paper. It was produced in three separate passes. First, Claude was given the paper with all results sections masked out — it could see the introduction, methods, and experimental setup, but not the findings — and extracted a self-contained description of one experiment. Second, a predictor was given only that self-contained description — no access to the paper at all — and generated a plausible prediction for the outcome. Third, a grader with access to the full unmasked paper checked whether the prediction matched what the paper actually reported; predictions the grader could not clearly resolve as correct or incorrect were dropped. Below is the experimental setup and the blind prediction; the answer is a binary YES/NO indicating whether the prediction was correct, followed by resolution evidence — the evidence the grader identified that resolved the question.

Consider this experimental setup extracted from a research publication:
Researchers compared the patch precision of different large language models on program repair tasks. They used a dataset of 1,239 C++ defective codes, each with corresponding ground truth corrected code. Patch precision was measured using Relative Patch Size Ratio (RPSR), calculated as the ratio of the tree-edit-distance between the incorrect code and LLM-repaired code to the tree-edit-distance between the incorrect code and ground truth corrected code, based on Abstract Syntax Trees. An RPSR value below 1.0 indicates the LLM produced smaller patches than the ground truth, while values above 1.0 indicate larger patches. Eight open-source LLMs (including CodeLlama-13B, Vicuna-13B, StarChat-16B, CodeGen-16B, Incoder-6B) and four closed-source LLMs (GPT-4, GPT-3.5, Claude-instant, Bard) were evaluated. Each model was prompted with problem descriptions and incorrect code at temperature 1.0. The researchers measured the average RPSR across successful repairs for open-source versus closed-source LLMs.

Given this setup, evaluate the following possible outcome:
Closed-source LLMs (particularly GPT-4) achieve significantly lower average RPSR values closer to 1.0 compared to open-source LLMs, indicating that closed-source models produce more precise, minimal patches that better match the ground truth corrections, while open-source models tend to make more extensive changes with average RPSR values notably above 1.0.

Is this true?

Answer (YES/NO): NO